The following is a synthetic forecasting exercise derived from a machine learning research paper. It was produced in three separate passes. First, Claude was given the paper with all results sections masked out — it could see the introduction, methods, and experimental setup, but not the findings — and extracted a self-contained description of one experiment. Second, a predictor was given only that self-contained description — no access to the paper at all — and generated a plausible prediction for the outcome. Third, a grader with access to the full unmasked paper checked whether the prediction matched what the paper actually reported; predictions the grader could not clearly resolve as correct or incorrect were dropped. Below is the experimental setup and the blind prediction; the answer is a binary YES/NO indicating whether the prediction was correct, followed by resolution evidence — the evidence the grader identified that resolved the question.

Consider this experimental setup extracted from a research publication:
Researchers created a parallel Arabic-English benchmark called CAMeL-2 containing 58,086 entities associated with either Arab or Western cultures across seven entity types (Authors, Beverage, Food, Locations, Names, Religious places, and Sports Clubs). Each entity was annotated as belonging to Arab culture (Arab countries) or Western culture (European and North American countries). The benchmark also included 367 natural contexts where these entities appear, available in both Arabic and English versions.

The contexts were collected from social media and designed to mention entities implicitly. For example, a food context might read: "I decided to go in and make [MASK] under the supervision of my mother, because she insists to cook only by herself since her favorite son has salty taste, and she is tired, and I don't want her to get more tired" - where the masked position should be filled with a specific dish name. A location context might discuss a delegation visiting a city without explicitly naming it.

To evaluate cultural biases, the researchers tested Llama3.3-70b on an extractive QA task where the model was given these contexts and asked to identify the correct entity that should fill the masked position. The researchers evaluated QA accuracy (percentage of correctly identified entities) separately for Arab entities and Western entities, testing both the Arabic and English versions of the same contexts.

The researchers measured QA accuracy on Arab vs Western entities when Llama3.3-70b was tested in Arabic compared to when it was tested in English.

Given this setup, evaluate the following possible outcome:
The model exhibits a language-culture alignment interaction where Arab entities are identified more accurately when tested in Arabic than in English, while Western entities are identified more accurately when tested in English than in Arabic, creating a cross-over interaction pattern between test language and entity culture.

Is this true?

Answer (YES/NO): NO